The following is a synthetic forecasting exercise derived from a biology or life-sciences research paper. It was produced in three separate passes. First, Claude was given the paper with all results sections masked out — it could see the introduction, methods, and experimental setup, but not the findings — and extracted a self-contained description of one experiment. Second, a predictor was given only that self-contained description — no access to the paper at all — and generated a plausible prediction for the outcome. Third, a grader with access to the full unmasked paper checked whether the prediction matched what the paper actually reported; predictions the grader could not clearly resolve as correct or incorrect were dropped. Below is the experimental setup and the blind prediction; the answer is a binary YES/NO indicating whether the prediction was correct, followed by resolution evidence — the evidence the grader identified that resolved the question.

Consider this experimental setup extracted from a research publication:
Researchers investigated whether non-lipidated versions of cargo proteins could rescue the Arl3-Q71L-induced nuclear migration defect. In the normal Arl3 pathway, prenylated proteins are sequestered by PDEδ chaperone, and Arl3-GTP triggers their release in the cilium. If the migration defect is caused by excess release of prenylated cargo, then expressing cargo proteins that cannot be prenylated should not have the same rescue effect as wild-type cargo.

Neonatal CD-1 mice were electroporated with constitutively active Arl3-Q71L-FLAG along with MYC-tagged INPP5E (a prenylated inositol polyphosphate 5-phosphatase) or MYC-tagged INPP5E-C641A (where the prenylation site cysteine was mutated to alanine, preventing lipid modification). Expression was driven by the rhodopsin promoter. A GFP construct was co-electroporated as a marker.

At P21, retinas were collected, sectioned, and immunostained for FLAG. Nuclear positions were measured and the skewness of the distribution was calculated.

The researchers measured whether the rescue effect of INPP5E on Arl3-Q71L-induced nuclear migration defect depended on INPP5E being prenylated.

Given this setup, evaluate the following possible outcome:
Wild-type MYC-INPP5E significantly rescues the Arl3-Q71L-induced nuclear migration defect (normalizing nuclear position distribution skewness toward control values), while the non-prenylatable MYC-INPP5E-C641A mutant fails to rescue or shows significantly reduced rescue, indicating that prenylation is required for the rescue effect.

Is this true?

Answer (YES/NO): NO